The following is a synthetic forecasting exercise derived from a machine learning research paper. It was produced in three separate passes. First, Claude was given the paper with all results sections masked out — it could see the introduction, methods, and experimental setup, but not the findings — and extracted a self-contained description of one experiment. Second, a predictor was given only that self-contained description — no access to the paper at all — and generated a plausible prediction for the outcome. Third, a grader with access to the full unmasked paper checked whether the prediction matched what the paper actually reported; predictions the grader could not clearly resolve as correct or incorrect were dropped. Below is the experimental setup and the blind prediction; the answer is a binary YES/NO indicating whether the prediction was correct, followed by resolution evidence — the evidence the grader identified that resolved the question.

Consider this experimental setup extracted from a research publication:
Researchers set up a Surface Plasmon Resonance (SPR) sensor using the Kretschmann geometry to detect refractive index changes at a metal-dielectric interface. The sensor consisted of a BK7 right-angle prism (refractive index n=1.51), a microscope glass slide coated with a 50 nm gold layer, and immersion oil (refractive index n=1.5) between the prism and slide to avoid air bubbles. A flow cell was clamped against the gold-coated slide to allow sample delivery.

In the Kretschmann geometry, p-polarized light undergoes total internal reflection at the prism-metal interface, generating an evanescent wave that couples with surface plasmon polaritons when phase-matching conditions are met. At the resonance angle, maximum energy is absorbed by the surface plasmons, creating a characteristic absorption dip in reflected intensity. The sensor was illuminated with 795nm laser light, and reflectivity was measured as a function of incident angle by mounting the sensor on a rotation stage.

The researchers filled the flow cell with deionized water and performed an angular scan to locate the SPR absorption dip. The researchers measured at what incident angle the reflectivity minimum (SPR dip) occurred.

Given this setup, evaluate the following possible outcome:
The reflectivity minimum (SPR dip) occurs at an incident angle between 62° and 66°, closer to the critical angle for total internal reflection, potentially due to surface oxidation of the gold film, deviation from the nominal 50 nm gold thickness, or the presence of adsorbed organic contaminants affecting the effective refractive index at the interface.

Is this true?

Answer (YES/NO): NO